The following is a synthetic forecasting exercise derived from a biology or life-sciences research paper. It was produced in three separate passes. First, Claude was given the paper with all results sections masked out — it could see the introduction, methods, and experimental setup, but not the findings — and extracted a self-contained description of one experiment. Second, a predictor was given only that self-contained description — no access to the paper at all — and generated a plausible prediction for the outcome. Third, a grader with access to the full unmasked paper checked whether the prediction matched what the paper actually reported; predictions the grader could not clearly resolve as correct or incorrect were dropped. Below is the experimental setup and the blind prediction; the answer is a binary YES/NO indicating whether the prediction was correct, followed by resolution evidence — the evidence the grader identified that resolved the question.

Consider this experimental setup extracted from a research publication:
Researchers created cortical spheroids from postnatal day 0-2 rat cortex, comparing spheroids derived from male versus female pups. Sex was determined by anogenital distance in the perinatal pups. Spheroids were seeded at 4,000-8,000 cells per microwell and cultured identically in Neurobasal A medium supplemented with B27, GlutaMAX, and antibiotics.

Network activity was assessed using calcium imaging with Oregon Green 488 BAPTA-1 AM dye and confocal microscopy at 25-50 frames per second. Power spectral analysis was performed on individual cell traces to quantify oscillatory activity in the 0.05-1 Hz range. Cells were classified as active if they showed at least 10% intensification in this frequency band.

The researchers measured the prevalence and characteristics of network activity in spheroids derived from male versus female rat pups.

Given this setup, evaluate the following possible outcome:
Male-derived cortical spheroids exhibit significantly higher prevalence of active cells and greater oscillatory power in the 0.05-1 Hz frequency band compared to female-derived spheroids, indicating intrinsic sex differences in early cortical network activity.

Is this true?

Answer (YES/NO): NO